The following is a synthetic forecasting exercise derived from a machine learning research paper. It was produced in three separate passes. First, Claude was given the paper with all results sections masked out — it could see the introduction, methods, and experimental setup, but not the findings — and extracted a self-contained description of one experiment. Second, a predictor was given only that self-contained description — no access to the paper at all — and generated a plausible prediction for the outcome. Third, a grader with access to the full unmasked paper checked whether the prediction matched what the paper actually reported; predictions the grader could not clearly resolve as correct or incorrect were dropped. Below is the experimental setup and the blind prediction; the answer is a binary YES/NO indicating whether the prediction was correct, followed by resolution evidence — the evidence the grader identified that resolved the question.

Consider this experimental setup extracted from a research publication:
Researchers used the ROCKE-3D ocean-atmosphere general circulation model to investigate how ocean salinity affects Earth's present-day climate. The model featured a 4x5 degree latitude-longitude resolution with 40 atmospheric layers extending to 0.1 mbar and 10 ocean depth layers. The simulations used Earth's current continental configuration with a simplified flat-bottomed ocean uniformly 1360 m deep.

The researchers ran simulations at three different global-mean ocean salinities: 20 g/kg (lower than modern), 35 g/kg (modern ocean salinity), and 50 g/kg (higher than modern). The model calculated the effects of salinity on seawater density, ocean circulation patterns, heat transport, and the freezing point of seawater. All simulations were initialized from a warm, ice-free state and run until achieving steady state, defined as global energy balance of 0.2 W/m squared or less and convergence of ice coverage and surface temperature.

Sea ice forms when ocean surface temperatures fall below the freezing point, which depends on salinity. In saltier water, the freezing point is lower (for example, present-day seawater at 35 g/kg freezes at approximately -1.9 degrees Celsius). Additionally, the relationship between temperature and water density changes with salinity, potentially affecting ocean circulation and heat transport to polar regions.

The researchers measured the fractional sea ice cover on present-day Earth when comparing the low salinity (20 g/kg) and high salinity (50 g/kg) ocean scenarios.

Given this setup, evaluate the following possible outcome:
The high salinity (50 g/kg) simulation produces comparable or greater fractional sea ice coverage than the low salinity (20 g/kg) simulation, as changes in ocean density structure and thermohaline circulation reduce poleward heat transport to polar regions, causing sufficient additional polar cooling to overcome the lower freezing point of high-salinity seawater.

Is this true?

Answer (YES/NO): NO